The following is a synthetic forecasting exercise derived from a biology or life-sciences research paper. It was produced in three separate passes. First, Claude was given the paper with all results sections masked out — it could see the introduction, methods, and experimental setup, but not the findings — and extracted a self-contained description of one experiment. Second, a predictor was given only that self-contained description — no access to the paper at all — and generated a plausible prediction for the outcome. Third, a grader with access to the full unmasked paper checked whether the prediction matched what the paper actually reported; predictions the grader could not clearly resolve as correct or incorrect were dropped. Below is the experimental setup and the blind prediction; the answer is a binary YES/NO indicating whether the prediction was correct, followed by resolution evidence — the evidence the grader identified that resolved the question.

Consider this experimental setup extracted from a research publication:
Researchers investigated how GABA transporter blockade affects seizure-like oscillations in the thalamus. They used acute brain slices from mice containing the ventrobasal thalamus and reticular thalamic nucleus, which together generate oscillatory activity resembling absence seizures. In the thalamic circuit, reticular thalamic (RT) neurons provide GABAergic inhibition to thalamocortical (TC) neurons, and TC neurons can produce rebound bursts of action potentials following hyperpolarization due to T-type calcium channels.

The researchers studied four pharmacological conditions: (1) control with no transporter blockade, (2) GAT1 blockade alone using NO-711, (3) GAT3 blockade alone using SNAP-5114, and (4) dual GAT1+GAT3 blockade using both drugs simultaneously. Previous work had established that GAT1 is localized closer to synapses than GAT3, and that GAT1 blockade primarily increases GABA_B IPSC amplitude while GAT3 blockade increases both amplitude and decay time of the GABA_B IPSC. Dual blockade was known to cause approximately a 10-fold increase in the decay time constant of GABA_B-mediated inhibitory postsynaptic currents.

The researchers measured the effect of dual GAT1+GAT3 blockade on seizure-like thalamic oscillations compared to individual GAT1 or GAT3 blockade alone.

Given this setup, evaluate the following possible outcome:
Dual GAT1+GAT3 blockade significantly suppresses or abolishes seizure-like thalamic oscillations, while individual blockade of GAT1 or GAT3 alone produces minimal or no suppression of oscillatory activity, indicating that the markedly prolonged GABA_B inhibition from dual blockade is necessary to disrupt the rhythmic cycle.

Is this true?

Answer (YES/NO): YES